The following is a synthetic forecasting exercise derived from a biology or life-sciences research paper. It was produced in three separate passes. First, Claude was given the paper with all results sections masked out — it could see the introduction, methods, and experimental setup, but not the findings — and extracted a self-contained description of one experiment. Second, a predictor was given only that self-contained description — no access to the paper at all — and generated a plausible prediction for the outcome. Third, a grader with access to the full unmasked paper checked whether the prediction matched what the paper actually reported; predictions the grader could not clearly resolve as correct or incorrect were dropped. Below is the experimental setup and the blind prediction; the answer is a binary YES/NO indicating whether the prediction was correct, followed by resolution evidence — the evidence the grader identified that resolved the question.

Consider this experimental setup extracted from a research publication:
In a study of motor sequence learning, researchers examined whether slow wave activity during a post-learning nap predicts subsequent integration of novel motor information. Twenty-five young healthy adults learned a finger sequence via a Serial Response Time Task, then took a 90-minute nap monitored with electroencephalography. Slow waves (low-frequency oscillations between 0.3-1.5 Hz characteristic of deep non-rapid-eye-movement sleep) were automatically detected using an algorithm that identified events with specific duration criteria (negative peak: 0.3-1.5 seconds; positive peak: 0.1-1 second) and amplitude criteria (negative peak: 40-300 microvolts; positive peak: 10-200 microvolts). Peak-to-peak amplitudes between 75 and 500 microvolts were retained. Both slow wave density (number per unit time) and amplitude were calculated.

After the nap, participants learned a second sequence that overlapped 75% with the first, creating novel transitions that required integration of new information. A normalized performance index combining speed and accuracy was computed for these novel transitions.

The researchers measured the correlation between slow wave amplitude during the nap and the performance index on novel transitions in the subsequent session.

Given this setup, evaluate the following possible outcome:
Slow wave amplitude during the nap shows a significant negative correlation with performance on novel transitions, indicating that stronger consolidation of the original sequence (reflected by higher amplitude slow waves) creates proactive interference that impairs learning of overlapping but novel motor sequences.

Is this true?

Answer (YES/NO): NO